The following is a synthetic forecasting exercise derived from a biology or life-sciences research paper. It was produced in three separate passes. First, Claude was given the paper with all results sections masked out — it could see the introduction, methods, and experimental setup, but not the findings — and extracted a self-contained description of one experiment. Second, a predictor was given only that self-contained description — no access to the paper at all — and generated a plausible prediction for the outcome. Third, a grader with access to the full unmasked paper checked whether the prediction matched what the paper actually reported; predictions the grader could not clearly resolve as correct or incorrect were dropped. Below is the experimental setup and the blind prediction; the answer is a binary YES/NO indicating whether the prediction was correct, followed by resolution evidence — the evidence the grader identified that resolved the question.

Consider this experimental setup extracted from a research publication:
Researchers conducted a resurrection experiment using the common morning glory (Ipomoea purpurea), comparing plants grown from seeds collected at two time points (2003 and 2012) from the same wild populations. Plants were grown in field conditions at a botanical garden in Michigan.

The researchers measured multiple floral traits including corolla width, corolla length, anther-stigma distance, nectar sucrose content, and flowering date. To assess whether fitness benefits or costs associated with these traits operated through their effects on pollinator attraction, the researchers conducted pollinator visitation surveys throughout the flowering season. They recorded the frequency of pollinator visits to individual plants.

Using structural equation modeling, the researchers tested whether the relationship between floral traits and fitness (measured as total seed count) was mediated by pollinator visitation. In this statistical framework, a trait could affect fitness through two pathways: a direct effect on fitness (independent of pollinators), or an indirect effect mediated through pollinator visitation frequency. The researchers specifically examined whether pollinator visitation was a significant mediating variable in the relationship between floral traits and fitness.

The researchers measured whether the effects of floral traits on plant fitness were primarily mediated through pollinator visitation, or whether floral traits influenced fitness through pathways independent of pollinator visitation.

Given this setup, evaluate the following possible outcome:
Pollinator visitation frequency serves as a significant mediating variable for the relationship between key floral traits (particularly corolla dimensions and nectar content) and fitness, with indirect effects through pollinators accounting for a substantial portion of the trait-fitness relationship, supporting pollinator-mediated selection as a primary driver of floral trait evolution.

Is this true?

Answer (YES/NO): YES